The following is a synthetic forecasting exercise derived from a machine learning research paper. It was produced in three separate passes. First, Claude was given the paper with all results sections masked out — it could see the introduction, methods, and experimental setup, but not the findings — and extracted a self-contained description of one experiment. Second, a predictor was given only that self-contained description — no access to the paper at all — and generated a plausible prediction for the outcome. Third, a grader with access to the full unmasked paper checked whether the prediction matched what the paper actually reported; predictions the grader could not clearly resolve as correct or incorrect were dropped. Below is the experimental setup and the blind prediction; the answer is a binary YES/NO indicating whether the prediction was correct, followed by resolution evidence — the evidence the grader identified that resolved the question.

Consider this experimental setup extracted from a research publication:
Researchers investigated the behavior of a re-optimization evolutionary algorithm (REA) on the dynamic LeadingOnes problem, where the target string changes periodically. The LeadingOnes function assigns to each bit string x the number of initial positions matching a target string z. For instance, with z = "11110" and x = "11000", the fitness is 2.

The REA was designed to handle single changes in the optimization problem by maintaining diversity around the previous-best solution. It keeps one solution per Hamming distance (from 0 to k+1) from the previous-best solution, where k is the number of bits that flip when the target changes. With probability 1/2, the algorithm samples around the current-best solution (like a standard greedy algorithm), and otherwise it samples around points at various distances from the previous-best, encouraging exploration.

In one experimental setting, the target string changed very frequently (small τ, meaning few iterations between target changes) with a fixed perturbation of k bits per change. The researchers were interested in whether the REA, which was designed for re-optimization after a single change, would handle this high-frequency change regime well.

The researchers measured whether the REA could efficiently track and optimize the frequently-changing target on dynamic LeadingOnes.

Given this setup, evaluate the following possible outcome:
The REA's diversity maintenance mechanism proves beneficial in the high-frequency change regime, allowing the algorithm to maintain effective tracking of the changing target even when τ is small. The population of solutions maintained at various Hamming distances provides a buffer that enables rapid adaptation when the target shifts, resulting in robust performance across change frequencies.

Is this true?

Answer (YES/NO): NO